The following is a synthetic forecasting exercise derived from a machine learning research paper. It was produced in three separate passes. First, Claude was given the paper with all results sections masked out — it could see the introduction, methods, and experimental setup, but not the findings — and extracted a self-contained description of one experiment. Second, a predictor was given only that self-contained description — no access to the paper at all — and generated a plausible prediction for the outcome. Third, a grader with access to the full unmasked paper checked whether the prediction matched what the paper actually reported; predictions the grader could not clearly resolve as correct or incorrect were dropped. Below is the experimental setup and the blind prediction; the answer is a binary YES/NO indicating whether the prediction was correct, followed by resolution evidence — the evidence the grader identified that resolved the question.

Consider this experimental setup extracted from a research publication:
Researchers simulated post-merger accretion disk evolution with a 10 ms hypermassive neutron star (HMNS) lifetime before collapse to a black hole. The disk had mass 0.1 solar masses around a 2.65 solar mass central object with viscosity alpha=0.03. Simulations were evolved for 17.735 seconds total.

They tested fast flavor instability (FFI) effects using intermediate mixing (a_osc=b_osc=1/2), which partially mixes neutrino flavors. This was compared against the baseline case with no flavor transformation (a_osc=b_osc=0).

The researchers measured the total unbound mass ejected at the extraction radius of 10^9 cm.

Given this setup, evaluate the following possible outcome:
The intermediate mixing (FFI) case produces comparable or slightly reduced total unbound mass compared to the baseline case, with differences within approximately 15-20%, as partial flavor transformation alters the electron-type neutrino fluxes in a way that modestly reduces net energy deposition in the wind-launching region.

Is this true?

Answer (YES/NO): YES